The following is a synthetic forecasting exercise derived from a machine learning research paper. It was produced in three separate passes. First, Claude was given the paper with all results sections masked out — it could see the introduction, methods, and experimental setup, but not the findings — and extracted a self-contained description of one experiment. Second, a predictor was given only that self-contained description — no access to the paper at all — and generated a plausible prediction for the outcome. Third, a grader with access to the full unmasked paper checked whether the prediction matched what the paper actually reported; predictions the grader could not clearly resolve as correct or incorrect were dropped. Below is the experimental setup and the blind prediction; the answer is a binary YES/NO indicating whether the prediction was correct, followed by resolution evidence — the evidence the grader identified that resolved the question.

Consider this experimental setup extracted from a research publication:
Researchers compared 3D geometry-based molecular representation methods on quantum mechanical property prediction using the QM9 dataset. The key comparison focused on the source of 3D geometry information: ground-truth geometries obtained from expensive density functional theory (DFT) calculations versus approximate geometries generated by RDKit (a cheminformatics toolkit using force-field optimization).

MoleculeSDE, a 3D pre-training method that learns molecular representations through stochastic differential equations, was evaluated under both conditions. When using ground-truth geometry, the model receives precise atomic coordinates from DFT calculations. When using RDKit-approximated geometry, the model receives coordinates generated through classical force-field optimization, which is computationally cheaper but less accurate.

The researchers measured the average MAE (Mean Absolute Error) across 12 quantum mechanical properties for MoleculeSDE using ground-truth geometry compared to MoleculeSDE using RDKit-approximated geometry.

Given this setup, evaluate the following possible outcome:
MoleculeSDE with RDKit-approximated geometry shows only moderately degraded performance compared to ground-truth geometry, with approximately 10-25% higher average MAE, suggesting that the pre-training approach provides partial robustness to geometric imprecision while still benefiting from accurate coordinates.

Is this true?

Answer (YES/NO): NO